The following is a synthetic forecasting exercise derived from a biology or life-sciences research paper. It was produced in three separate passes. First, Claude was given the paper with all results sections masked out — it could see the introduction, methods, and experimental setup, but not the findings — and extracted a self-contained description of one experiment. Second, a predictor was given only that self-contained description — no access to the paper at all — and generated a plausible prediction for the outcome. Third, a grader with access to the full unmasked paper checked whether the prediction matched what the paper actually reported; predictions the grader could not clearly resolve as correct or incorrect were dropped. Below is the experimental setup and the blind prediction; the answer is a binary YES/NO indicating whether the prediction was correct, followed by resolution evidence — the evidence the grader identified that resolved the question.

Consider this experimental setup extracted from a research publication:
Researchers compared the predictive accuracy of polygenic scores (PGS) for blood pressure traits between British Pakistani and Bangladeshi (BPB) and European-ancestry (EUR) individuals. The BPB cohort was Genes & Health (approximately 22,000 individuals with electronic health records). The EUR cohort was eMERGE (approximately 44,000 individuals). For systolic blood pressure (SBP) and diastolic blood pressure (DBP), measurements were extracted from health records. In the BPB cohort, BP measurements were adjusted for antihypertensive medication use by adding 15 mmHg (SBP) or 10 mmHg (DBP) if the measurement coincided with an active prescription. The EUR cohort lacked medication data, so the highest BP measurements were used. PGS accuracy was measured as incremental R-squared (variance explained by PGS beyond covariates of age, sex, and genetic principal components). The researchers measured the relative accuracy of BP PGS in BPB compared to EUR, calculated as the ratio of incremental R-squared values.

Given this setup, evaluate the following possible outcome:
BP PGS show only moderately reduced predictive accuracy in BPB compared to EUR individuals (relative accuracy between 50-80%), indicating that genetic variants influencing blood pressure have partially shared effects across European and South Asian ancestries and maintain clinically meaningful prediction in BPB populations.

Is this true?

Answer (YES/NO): NO